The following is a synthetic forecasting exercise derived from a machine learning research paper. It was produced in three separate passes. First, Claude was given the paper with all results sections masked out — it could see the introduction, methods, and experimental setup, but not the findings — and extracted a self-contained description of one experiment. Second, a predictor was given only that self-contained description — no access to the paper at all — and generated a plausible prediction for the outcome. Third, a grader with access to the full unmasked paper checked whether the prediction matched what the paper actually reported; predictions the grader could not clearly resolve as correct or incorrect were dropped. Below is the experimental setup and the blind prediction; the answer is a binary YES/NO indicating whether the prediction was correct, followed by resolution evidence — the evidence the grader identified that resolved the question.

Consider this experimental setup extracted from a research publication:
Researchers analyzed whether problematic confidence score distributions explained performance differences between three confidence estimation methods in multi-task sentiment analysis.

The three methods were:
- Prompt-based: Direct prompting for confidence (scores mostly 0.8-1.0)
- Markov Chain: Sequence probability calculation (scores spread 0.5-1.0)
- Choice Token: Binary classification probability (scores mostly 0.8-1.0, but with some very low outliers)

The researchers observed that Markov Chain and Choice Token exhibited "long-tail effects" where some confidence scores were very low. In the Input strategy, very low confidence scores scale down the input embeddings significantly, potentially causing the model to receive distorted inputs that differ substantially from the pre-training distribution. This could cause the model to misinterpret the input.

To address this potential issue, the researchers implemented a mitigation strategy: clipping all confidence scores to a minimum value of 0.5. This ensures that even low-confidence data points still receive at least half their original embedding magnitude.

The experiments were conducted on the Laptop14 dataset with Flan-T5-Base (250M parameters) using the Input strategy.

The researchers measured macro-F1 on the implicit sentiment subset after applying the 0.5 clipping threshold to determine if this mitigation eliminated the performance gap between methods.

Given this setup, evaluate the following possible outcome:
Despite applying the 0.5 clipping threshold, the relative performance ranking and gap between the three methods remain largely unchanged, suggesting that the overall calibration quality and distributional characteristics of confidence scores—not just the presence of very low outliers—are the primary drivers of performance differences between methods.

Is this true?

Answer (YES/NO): YES